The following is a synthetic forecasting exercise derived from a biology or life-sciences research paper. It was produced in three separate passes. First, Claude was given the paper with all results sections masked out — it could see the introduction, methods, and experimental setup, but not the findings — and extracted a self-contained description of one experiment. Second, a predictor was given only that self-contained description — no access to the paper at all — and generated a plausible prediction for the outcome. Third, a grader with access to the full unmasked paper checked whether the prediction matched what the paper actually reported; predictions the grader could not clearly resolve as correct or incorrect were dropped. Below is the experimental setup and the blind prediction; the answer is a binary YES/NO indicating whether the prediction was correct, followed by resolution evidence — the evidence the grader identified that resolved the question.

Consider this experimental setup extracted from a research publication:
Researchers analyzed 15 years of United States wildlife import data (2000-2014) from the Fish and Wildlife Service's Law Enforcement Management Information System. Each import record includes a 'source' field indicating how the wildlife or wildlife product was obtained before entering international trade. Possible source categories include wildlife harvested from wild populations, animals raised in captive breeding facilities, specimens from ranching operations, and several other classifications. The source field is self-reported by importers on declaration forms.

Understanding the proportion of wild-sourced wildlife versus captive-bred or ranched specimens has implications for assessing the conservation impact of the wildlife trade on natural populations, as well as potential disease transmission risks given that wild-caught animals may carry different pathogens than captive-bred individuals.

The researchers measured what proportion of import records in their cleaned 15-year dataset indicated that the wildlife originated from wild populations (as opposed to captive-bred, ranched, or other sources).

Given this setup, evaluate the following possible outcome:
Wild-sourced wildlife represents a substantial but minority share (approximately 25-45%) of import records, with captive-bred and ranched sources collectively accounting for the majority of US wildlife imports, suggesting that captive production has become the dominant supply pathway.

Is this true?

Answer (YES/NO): NO